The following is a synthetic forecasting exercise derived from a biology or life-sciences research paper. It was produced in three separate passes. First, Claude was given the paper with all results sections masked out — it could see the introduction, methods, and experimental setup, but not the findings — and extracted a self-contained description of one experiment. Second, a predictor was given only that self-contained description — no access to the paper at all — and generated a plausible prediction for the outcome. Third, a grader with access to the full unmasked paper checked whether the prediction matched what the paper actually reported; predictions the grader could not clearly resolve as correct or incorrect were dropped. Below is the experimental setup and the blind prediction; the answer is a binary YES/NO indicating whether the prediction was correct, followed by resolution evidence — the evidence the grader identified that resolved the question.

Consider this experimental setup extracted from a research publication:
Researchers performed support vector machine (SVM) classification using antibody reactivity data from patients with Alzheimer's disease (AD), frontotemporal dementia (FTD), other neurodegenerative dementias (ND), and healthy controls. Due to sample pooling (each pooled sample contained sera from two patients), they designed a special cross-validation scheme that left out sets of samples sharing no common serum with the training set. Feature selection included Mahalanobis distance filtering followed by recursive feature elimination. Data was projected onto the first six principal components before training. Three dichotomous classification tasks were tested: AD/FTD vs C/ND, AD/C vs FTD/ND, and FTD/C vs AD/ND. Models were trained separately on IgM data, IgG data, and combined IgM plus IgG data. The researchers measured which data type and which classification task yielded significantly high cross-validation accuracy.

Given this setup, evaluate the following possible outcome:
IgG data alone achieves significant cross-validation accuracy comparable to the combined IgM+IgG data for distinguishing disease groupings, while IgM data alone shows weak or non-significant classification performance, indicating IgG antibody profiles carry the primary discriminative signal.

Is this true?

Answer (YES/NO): NO